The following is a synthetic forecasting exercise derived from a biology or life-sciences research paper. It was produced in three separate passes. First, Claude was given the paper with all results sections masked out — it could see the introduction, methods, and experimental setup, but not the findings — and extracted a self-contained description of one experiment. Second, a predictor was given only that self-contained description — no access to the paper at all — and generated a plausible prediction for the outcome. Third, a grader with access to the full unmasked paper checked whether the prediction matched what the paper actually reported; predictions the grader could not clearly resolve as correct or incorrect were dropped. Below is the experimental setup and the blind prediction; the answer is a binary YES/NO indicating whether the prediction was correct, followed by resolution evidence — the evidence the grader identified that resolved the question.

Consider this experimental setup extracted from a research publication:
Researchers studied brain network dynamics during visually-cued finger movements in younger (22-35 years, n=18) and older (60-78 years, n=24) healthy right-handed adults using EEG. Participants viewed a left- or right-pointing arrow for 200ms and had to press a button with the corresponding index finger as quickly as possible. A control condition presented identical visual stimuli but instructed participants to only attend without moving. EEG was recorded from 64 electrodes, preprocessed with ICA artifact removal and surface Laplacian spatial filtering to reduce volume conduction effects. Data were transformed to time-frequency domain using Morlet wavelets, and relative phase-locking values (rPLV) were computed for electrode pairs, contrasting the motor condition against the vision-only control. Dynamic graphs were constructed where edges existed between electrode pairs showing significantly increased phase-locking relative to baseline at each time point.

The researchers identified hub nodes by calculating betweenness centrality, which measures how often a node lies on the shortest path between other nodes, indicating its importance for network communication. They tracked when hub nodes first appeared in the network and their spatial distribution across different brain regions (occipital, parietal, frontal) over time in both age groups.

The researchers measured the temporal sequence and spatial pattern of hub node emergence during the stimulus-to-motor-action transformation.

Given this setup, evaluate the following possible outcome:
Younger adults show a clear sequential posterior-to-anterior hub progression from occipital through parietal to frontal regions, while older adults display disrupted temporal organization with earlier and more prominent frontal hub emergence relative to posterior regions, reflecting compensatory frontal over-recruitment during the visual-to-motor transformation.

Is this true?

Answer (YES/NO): NO